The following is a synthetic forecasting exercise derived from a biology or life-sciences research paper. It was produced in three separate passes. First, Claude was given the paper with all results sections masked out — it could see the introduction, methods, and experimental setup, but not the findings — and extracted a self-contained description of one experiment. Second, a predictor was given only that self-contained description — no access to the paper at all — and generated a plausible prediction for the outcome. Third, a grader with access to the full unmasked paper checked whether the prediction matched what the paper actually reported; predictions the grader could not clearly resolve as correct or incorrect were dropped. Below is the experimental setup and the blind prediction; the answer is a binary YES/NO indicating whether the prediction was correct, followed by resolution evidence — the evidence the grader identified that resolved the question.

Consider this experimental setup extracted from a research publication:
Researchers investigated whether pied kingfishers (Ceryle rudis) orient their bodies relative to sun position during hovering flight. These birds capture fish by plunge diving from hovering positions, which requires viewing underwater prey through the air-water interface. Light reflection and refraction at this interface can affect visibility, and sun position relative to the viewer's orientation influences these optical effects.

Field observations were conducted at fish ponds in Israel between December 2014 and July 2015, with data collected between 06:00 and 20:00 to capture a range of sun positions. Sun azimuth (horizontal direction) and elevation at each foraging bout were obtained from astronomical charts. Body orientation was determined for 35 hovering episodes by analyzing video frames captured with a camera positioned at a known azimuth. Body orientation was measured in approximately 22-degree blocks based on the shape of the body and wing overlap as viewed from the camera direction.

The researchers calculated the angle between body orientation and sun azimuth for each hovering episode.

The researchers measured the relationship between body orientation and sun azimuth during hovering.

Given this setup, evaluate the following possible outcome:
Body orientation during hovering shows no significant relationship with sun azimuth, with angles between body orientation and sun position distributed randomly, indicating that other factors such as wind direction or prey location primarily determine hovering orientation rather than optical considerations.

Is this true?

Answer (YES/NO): NO